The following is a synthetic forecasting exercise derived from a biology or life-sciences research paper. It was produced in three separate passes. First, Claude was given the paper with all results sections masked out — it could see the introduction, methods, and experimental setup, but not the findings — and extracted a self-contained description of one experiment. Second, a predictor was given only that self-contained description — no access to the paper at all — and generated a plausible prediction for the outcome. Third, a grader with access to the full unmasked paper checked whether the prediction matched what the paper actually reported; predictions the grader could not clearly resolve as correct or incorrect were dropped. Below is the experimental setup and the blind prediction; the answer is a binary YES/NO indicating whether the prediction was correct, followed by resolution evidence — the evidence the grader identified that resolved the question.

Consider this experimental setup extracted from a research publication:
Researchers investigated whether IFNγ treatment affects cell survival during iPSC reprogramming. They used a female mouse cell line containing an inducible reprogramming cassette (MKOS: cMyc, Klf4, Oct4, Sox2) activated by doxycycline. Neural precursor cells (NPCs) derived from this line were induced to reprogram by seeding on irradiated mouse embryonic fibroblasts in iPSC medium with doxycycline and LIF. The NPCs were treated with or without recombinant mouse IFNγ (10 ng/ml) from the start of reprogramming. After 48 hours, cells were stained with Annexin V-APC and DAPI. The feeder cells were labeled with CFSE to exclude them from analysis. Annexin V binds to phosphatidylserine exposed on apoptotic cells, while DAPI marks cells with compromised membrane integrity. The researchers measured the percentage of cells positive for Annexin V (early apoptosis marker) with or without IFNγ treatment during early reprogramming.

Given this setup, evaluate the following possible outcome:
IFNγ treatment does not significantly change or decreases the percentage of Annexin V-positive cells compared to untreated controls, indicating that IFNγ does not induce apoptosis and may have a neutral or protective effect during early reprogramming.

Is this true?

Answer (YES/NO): NO